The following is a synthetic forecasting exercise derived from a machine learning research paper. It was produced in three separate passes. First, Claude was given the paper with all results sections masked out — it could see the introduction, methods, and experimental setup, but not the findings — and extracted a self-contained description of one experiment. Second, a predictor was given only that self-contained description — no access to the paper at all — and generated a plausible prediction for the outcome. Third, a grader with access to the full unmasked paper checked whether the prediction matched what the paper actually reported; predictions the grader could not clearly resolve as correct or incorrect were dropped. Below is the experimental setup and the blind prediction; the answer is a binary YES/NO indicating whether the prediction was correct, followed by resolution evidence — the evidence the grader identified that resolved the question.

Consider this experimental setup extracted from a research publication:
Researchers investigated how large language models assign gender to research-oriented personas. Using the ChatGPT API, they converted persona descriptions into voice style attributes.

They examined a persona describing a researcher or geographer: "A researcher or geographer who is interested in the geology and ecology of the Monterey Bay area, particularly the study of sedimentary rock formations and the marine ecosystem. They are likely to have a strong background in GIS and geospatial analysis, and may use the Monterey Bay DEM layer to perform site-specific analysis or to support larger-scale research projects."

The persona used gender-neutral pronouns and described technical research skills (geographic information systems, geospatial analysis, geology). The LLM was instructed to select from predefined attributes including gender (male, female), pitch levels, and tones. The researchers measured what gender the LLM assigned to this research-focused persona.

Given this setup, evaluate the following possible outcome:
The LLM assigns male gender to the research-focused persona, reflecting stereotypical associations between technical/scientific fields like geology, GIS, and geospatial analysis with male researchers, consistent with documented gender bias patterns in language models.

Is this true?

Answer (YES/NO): NO